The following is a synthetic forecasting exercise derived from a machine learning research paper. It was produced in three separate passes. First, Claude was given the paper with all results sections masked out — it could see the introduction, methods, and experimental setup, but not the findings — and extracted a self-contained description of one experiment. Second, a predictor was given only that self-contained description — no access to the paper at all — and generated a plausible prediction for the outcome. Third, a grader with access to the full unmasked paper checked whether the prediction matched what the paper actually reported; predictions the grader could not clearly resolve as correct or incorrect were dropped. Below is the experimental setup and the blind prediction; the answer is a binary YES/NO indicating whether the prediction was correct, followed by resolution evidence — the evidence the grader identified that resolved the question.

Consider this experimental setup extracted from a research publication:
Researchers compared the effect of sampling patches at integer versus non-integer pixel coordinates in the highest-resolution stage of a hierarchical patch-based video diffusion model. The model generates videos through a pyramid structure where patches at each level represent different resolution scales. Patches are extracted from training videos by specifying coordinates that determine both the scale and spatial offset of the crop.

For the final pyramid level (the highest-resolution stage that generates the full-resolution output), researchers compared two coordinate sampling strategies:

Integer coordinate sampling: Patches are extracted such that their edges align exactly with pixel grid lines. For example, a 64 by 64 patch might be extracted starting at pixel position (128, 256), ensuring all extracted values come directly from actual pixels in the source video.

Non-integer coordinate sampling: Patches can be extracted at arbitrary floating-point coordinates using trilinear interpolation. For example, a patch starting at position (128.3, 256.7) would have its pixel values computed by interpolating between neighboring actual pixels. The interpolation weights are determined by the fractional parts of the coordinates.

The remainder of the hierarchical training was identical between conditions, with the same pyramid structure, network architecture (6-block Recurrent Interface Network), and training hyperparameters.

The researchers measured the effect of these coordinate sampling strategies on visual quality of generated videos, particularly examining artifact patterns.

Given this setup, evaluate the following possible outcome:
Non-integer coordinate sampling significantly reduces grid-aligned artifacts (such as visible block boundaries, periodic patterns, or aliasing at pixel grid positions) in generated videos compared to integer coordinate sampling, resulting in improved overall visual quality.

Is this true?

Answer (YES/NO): NO